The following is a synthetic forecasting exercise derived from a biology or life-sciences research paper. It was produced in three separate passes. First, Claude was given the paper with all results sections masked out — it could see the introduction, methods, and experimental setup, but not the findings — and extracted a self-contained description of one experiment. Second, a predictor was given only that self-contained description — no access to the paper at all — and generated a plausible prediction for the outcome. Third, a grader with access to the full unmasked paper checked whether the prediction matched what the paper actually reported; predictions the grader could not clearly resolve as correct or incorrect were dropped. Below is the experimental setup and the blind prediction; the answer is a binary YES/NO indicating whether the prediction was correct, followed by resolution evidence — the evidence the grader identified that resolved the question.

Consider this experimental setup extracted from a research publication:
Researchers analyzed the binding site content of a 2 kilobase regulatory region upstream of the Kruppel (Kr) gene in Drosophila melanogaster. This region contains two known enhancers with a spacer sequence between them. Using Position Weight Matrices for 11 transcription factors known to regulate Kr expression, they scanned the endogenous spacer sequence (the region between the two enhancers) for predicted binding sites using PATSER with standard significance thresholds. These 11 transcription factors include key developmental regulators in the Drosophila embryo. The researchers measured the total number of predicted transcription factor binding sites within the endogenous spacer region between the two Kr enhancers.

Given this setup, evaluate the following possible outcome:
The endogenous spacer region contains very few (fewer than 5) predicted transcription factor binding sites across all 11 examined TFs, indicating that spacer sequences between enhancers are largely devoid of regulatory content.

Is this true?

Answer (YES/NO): NO